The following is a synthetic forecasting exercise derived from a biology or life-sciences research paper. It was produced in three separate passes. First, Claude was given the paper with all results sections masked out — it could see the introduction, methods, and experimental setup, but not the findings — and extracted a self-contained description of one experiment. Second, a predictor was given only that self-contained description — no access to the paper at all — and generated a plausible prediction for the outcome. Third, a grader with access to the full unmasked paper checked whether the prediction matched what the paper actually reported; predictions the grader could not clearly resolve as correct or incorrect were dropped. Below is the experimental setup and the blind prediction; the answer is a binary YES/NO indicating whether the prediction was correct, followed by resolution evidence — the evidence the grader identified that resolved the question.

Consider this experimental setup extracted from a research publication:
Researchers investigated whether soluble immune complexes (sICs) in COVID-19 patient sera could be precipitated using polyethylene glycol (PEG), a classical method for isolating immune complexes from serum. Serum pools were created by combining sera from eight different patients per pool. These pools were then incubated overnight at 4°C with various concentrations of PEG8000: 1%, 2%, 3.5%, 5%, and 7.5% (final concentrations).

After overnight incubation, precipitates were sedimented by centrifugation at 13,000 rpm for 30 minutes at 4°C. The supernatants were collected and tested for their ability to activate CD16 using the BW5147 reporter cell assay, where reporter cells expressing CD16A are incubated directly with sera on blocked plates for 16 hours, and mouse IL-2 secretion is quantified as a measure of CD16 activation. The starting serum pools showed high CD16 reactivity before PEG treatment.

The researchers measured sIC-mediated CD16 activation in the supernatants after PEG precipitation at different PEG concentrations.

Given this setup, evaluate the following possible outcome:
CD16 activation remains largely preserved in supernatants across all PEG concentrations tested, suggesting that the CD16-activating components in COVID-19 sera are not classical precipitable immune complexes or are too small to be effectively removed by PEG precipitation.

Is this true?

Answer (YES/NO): NO